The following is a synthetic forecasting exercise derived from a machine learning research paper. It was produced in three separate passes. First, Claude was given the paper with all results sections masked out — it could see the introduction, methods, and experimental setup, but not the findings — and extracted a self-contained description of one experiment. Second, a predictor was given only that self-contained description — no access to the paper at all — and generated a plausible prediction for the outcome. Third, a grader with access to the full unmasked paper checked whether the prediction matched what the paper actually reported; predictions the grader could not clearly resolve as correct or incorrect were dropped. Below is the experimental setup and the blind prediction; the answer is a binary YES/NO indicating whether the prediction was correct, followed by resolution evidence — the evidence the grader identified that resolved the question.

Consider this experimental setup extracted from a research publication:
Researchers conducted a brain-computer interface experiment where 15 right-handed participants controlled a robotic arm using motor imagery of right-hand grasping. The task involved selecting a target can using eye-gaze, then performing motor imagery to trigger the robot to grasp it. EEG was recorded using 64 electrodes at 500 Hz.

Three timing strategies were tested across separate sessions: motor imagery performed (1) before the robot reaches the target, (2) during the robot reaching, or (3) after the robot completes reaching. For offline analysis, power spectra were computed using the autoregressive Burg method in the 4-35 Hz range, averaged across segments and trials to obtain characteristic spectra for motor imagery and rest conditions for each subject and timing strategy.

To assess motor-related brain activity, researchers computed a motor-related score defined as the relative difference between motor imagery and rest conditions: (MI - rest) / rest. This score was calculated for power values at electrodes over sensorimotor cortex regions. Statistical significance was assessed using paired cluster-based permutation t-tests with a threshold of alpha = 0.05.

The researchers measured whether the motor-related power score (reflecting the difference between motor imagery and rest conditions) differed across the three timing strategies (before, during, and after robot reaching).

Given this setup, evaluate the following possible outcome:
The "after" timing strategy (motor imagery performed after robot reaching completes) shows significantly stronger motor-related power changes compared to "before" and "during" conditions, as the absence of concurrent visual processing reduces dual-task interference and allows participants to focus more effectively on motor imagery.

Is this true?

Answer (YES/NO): YES